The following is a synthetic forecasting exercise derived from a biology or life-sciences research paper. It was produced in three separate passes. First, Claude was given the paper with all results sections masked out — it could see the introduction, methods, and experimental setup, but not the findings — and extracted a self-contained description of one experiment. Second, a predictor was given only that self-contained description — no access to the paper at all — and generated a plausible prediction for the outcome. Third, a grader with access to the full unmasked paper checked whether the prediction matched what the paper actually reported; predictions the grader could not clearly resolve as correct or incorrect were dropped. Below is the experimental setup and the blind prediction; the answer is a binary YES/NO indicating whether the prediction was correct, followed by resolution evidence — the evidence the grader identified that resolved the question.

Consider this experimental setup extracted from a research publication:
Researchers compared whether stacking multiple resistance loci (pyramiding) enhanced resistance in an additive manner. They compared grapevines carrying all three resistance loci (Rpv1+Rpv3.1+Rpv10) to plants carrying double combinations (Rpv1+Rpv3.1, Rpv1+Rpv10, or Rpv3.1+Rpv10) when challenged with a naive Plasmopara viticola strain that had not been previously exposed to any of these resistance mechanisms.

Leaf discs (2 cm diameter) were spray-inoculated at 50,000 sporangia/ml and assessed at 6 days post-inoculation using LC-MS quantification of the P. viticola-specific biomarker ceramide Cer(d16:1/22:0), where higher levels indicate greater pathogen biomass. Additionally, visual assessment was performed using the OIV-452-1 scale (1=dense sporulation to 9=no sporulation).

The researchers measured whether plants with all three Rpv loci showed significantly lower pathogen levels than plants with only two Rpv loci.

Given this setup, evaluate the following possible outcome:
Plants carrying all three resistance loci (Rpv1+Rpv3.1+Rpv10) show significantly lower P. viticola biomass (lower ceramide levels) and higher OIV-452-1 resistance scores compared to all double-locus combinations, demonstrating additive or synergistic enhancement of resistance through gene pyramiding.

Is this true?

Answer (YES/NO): NO